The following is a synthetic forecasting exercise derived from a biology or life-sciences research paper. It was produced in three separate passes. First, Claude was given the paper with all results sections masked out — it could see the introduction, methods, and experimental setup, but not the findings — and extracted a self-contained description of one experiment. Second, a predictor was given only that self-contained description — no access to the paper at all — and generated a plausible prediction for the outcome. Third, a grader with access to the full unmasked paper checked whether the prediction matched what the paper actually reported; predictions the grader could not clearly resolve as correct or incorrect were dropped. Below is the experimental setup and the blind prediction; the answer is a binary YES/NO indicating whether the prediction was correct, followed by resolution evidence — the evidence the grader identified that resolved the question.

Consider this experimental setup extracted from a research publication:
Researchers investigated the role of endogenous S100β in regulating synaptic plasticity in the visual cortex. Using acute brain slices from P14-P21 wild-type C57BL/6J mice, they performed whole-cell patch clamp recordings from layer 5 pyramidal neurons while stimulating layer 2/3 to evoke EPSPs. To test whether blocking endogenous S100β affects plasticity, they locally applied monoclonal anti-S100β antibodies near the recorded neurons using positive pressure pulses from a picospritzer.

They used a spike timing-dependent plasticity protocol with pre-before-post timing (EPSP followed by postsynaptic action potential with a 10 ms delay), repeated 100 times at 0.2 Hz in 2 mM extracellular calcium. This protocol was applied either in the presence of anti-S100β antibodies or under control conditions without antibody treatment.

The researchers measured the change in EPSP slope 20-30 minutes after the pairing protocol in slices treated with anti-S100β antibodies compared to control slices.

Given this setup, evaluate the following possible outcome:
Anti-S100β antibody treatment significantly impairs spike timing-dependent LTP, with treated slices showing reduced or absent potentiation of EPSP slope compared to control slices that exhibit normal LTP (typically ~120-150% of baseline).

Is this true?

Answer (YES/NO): NO